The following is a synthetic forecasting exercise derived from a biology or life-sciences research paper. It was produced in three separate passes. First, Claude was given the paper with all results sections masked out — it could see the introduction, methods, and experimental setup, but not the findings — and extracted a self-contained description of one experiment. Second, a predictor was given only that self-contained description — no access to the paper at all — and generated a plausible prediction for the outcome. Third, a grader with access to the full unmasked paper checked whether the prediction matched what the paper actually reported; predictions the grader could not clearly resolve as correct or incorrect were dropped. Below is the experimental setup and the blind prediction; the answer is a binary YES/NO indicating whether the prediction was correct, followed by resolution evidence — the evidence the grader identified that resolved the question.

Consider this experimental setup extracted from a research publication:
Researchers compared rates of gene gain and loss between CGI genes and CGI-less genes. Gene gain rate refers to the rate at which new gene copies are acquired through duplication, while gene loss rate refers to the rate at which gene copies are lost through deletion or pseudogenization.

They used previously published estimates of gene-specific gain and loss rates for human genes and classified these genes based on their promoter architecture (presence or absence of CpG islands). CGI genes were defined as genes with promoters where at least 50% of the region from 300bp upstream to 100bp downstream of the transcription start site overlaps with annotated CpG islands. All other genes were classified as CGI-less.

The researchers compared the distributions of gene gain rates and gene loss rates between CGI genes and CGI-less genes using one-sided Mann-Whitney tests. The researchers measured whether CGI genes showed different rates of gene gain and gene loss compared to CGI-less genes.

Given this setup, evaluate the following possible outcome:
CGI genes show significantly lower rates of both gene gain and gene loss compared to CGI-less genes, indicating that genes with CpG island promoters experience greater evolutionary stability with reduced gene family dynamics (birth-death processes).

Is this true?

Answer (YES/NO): YES